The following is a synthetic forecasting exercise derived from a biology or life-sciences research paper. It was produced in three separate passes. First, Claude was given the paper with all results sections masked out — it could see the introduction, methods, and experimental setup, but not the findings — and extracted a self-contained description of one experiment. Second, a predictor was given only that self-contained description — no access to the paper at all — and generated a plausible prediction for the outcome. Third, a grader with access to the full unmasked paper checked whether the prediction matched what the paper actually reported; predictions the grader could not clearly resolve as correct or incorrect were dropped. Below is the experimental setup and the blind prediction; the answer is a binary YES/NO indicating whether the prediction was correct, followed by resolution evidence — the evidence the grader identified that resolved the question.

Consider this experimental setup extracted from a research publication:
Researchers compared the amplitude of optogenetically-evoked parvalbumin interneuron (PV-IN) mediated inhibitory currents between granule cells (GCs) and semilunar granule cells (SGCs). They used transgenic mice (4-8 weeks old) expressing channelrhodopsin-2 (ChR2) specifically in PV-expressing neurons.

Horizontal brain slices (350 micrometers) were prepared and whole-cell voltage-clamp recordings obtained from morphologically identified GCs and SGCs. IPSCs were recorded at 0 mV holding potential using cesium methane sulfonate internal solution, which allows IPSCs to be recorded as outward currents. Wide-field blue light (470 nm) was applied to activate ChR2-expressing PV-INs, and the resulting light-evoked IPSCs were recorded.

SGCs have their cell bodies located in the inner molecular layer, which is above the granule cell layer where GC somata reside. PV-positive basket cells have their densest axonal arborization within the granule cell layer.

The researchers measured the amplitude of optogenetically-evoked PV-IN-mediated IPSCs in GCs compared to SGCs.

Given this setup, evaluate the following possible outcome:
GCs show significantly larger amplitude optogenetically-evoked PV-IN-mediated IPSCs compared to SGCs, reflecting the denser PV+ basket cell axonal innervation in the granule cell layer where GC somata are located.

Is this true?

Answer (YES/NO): NO